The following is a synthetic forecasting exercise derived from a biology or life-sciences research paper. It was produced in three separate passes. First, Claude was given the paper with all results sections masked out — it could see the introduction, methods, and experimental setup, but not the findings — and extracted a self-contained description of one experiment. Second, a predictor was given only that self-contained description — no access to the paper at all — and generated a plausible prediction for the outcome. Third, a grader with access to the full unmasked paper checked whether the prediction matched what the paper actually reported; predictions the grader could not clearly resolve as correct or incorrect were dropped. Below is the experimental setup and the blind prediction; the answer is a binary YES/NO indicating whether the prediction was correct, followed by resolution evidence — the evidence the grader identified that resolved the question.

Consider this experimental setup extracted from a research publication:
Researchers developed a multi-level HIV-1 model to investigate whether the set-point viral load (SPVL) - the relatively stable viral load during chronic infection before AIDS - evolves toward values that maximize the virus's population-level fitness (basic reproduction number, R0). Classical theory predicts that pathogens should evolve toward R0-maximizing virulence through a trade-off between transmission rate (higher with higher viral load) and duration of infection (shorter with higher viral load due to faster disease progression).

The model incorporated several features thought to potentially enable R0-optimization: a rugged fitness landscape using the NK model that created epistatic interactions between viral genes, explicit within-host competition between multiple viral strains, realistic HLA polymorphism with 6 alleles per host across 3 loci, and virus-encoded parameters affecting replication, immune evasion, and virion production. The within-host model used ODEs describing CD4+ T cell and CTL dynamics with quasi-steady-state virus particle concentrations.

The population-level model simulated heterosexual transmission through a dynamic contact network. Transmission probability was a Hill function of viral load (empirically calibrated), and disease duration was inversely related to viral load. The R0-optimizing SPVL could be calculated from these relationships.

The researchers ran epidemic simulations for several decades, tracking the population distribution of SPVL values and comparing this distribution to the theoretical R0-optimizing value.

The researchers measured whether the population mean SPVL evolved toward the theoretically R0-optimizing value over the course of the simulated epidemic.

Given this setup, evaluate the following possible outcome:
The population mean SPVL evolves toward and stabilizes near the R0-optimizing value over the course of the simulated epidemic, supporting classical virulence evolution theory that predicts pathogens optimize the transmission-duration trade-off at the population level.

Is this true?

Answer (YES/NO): NO